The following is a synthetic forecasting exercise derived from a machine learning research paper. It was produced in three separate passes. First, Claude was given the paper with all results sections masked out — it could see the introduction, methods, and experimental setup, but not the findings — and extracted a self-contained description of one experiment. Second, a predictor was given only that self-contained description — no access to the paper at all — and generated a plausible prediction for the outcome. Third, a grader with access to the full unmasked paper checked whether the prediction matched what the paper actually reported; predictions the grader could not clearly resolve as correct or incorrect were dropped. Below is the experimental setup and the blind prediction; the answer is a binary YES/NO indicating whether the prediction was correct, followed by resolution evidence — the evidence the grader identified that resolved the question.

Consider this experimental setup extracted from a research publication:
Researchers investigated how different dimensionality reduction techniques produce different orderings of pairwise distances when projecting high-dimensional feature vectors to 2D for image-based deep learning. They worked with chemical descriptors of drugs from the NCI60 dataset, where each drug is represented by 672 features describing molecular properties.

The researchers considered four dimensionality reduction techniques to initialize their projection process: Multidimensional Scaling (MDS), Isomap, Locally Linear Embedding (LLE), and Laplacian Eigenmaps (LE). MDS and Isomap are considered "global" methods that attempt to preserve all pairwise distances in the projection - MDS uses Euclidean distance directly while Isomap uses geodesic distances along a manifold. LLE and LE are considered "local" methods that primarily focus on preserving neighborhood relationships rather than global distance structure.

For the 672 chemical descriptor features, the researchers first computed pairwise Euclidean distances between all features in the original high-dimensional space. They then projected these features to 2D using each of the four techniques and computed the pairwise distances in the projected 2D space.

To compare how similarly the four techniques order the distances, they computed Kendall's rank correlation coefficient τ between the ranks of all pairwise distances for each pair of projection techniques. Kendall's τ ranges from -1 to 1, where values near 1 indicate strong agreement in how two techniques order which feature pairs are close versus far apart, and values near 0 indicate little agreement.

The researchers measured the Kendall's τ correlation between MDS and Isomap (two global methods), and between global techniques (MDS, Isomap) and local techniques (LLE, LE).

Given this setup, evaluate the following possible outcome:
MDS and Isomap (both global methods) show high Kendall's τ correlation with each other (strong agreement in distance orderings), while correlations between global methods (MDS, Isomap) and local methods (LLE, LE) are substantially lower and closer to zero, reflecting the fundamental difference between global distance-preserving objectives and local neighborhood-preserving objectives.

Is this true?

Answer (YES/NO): NO